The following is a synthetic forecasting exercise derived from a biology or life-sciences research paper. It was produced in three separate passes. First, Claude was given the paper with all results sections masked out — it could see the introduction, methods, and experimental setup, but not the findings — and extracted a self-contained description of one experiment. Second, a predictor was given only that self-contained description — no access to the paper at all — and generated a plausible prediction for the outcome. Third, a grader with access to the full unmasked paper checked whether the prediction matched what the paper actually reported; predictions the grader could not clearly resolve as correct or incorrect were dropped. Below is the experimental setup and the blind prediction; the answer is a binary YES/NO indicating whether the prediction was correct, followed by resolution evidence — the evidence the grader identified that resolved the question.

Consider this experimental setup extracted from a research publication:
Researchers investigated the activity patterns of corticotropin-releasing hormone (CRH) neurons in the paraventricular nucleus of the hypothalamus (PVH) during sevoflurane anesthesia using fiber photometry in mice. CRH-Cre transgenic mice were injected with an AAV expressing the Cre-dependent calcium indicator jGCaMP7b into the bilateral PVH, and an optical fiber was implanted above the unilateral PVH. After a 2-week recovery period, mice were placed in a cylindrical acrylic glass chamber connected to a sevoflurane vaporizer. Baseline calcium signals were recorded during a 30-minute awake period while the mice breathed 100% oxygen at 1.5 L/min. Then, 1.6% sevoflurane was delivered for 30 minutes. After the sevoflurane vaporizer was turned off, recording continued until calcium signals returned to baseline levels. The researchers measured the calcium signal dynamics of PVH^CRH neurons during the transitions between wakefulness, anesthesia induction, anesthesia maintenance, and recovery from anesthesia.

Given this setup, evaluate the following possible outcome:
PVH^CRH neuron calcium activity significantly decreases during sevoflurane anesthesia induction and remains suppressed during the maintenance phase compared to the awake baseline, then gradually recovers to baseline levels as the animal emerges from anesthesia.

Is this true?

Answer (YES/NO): NO